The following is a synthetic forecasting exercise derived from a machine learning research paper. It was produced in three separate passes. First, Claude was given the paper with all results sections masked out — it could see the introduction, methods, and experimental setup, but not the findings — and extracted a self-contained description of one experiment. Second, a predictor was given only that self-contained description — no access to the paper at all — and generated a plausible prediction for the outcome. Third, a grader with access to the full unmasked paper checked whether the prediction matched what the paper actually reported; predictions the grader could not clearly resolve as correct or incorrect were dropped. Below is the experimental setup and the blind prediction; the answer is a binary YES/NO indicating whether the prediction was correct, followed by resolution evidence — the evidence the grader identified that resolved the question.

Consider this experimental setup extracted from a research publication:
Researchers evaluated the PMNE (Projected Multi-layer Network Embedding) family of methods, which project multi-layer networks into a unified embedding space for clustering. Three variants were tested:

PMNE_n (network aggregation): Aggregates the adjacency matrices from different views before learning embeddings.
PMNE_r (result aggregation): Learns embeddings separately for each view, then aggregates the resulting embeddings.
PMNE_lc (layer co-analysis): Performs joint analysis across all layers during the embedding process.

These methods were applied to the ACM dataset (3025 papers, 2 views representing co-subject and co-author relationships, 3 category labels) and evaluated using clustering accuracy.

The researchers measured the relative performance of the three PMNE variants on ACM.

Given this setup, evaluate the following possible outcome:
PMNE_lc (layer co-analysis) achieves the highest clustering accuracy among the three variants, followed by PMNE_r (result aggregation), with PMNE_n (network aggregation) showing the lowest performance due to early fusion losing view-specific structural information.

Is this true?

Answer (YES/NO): NO